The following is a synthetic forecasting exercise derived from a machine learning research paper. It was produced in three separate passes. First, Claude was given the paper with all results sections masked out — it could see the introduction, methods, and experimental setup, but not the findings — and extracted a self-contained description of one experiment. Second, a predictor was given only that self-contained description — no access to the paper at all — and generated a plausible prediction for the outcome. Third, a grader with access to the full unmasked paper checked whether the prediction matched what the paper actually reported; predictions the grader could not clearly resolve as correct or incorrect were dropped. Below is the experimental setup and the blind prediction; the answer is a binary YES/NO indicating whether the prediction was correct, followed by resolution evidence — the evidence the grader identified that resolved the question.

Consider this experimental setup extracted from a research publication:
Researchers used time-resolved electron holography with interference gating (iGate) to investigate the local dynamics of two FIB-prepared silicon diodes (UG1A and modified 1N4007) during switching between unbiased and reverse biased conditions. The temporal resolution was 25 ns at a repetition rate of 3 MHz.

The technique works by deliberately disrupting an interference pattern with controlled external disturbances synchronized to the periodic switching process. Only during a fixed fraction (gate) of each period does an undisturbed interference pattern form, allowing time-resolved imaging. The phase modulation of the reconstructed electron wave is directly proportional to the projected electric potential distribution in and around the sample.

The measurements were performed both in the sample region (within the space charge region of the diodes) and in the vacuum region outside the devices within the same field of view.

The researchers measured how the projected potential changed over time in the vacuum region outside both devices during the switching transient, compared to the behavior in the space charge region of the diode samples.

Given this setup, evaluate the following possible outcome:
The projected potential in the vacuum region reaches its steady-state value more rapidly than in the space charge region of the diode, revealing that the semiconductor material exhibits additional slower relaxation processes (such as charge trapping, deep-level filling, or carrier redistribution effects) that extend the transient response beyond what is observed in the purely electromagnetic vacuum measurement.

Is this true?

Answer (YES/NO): NO